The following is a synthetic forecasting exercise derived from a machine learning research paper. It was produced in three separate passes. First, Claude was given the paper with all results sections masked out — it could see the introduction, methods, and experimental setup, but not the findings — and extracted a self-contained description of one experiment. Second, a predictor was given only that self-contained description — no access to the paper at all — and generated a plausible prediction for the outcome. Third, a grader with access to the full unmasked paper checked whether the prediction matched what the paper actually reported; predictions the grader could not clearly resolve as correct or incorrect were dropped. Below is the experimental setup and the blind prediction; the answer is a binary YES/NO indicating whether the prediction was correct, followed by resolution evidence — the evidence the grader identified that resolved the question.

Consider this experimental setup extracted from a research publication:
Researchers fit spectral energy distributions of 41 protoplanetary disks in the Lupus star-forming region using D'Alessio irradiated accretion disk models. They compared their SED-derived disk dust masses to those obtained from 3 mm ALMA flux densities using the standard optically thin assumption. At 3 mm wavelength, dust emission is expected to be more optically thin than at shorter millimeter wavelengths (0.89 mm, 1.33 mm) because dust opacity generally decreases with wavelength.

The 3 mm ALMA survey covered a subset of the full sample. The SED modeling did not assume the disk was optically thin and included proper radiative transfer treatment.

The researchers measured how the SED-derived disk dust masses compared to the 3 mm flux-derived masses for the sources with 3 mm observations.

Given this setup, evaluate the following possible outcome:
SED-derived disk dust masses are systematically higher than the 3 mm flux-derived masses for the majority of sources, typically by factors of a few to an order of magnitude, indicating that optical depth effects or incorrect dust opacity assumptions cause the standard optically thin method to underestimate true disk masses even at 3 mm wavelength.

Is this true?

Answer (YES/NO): NO